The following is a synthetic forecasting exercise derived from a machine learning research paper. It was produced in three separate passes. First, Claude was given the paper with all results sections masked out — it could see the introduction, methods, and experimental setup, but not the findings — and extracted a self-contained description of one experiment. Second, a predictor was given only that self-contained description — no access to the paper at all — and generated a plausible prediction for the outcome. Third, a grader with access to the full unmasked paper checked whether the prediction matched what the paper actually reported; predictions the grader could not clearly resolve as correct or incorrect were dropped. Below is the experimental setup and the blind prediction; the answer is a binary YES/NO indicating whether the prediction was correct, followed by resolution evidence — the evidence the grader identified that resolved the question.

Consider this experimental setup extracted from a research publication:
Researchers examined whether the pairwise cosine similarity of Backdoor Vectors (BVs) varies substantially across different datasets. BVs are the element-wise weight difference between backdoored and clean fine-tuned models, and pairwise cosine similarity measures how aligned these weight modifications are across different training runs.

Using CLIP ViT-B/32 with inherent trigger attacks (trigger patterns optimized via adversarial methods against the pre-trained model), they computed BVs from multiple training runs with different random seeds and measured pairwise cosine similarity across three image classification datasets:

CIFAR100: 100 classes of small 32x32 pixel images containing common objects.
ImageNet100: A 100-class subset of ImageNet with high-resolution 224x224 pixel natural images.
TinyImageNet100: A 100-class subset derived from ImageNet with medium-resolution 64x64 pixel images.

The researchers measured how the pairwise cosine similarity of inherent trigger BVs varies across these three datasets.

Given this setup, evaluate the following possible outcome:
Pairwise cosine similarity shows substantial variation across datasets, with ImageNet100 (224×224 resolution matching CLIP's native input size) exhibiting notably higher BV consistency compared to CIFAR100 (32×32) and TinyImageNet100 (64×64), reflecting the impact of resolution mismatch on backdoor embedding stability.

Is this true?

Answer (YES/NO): YES